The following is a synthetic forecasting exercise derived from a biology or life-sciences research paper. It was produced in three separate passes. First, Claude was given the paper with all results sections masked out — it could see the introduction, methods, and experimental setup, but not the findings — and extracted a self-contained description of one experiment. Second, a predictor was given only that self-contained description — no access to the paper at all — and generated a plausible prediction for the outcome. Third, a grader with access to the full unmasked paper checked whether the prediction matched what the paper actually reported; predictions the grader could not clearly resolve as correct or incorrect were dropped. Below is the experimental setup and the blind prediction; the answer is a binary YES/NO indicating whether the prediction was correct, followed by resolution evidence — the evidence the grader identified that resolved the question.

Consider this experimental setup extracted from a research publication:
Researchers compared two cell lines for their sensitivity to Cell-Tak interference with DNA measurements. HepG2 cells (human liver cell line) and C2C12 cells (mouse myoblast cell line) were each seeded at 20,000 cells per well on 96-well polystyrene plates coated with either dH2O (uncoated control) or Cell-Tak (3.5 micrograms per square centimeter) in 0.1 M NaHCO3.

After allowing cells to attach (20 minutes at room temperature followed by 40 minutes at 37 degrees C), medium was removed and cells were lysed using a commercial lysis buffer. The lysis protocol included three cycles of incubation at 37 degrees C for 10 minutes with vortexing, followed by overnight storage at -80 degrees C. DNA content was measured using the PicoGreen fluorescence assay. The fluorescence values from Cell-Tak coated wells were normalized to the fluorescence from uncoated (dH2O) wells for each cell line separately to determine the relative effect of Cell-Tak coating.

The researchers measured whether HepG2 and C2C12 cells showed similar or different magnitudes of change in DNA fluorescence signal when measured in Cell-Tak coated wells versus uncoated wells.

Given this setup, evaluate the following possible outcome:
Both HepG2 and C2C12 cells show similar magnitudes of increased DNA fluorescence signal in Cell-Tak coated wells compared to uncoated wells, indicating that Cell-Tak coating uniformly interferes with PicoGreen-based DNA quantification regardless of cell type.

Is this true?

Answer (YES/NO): NO